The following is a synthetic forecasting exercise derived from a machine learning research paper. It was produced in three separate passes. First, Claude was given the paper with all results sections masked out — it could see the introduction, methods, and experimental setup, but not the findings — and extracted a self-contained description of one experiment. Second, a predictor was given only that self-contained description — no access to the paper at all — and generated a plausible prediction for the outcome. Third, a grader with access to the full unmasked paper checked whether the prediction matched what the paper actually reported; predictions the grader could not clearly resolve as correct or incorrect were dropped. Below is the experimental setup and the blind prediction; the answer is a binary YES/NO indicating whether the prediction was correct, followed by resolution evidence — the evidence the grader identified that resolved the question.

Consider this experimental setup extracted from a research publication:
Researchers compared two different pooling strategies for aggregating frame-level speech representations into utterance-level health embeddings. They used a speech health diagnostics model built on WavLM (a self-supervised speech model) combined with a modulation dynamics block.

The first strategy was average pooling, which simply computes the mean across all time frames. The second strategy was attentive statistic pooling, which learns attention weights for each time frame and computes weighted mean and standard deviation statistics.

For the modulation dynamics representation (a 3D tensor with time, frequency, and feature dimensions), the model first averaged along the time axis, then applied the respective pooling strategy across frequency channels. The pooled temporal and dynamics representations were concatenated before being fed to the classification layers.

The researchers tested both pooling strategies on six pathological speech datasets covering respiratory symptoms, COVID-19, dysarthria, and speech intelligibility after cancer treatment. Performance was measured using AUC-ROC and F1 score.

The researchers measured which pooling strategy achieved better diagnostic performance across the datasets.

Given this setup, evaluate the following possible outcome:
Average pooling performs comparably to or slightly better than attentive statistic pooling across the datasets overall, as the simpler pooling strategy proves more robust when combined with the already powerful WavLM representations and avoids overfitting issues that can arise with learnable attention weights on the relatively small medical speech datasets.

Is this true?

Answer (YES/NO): NO